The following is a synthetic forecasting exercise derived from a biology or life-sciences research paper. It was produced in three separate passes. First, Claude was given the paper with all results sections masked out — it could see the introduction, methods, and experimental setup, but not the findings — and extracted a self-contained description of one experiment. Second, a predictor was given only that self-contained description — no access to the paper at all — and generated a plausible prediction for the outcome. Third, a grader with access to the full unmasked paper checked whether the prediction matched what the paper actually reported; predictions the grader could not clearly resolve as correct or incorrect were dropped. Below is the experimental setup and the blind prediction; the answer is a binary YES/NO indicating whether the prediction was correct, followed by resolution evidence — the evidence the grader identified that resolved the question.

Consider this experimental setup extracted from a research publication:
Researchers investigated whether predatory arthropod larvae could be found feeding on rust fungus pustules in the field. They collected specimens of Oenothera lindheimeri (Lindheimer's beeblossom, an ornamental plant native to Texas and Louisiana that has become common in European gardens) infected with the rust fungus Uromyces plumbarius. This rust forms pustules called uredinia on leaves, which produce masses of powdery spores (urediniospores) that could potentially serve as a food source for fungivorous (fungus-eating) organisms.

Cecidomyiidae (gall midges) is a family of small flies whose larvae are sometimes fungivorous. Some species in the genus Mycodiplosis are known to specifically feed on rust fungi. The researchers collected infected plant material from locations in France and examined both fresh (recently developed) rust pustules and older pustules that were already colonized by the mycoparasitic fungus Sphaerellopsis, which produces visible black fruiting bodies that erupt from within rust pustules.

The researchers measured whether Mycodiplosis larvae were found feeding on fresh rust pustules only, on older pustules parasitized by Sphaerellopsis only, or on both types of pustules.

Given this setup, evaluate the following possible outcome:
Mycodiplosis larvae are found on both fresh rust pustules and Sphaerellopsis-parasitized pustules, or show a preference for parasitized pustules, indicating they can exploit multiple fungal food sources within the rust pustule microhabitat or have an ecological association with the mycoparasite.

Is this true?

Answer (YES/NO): YES